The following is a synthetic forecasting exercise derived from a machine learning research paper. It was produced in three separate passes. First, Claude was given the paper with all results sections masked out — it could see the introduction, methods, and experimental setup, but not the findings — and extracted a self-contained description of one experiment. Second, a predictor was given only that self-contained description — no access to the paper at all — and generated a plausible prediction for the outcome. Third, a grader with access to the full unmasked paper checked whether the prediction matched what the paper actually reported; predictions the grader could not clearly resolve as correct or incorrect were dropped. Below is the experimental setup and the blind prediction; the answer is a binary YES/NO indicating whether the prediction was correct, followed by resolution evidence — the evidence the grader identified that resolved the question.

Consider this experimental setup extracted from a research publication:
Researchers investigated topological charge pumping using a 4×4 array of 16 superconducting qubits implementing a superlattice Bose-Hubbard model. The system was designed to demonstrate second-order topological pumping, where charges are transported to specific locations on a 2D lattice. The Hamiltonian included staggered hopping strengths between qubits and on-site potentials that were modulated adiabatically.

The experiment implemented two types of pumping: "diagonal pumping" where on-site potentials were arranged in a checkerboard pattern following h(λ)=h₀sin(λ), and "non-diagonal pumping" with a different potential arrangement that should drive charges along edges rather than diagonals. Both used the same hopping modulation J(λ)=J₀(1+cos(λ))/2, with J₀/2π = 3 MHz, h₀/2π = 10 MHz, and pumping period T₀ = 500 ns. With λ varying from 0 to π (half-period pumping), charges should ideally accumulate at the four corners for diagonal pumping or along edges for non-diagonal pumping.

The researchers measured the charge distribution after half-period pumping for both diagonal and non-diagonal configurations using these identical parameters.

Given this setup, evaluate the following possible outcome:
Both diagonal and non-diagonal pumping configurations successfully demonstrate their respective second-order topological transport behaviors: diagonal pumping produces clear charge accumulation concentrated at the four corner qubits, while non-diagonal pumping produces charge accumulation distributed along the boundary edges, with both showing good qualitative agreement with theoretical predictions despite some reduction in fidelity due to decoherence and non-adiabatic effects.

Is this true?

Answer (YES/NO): NO